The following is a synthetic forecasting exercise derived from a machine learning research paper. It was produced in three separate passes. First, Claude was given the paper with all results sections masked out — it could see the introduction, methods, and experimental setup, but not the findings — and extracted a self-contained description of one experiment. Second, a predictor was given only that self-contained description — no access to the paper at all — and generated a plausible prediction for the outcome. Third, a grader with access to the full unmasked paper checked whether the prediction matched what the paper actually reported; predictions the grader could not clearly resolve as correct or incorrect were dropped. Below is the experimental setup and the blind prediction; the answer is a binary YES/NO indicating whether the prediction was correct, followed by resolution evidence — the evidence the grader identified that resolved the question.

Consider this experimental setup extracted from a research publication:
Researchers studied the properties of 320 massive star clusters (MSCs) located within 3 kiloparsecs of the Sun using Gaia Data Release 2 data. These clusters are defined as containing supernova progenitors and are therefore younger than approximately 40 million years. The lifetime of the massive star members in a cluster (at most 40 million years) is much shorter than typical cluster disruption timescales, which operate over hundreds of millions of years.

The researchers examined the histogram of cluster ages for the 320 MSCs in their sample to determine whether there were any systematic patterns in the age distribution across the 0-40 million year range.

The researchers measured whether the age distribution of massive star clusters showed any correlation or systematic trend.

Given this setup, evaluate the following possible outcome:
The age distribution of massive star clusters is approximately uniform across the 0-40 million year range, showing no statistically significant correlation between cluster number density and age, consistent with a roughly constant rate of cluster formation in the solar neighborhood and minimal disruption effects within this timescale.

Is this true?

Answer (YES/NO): YES